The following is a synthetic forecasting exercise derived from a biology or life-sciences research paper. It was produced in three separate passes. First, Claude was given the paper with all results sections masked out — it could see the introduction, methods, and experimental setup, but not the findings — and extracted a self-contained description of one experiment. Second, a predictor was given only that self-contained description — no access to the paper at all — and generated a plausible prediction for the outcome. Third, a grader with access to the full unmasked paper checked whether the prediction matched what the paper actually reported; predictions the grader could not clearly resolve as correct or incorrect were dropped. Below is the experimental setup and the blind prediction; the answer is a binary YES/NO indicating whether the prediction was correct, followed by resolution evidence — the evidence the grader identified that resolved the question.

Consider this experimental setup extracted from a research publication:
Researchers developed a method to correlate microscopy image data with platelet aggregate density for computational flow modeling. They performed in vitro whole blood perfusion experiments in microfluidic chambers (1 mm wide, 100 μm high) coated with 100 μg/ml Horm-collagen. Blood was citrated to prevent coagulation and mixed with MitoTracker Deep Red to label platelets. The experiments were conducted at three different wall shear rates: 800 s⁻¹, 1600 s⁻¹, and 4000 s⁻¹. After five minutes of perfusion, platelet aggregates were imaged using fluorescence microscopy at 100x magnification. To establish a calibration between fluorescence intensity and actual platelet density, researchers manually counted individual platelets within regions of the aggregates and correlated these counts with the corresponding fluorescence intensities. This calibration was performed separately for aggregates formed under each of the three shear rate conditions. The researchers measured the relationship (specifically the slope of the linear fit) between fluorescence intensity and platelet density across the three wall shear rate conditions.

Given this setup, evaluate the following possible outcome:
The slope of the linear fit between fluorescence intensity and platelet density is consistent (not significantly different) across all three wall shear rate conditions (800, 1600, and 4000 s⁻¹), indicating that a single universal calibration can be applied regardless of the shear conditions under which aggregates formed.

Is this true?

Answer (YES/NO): NO